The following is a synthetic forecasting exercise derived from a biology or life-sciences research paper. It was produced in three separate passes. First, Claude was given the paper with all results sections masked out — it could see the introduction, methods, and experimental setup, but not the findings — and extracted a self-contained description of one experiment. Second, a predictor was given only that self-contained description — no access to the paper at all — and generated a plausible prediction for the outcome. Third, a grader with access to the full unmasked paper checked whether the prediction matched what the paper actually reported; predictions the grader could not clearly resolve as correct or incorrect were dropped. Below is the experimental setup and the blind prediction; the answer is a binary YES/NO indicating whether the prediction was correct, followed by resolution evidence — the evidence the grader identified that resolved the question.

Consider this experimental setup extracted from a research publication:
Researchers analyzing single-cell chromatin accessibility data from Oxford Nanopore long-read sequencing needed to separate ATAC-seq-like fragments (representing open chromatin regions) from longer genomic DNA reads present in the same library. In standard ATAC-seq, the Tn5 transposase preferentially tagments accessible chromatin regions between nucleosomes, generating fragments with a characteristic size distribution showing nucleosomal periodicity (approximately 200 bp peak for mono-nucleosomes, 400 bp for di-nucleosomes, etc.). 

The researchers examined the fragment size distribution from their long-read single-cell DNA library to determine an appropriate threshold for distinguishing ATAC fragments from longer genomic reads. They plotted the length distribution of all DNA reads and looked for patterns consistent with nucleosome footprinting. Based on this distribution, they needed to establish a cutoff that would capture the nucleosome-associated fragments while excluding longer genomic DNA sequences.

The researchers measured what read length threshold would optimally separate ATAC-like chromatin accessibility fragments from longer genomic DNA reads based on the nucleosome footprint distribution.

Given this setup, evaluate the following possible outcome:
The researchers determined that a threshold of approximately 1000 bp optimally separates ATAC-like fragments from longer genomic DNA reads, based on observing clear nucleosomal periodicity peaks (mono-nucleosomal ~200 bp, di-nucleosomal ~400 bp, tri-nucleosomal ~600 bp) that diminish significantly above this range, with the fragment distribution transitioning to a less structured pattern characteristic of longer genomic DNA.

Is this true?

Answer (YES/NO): YES